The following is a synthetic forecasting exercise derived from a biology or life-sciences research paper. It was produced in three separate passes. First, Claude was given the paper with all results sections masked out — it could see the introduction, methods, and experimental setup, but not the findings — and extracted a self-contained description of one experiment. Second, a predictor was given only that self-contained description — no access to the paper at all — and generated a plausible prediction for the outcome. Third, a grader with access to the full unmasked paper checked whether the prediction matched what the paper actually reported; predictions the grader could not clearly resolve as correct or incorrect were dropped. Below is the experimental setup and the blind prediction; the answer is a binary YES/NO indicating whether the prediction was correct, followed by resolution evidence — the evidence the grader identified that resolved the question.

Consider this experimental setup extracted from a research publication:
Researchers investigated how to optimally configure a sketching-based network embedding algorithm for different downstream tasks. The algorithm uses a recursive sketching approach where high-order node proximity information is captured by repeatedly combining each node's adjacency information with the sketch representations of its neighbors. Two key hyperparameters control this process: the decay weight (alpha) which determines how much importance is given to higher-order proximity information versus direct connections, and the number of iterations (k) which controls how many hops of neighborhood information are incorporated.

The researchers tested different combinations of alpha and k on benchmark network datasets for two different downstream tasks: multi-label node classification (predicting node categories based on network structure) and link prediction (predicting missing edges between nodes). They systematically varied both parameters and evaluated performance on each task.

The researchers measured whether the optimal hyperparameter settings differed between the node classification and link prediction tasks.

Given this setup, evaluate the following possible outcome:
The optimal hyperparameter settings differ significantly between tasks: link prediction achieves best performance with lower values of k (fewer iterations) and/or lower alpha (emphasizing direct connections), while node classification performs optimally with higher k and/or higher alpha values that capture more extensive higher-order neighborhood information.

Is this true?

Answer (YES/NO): NO